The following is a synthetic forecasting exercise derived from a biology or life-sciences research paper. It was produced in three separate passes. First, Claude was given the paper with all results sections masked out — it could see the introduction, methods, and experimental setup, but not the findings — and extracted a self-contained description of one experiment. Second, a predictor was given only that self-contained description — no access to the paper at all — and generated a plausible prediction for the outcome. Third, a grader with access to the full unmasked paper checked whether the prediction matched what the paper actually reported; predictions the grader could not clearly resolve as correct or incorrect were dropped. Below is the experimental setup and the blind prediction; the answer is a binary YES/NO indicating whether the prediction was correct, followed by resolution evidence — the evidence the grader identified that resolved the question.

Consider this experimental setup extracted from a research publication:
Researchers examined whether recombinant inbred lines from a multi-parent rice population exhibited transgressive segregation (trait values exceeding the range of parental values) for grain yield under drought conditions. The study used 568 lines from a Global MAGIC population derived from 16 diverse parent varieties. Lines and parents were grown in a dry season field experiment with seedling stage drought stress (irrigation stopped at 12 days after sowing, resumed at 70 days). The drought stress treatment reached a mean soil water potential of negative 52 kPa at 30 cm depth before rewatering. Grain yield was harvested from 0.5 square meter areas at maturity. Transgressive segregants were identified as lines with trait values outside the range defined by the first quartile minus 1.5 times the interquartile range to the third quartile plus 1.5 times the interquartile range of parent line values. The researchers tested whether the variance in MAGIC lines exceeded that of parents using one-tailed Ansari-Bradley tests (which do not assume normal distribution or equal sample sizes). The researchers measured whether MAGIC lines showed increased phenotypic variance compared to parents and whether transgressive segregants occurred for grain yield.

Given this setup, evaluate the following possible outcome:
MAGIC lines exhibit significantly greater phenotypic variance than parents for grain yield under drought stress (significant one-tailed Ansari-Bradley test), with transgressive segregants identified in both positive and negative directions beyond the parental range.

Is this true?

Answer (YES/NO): NO